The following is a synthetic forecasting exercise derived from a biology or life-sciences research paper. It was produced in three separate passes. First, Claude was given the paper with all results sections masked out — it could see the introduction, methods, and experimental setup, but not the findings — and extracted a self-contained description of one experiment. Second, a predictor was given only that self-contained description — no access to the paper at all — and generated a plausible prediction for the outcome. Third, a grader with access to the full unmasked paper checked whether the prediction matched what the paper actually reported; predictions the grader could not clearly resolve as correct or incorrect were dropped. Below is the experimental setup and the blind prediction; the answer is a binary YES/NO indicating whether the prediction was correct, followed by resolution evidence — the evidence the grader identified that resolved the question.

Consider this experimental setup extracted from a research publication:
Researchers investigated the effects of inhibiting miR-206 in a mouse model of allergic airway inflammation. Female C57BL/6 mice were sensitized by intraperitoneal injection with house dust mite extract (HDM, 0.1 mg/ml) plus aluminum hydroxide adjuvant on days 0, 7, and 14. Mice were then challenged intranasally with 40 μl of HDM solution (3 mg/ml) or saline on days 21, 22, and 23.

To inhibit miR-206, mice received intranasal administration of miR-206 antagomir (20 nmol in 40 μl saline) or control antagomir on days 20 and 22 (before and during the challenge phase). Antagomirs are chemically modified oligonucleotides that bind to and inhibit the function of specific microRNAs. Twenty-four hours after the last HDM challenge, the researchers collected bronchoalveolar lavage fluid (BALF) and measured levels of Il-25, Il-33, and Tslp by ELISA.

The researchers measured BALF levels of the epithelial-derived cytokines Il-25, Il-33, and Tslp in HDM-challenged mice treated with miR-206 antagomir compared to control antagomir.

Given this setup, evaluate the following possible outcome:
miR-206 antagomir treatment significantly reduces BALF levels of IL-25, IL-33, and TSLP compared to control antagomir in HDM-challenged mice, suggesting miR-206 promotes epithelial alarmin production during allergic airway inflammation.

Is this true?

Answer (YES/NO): YES